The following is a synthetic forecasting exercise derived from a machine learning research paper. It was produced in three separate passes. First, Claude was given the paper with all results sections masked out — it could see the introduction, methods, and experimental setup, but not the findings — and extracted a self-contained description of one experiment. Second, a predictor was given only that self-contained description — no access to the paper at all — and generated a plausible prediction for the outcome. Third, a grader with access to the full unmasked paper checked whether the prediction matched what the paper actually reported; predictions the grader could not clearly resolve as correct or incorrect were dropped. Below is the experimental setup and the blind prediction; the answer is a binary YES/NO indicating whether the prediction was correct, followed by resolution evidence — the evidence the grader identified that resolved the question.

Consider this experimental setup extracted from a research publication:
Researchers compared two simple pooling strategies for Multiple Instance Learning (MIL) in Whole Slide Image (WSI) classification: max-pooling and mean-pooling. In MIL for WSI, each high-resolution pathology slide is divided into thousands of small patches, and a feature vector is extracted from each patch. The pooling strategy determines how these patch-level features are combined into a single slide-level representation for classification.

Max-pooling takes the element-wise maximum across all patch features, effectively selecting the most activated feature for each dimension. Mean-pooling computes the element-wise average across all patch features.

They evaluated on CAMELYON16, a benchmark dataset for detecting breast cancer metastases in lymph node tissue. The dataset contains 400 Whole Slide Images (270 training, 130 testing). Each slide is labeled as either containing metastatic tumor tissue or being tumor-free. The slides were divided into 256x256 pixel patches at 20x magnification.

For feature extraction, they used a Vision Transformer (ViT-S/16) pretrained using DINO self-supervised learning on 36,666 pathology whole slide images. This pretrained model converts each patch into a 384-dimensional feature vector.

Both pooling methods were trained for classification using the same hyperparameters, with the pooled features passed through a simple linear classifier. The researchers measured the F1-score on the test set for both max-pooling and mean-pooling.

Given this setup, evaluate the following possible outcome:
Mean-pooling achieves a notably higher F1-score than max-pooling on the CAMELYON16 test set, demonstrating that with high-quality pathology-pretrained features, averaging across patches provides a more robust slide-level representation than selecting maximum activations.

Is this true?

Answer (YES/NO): NO